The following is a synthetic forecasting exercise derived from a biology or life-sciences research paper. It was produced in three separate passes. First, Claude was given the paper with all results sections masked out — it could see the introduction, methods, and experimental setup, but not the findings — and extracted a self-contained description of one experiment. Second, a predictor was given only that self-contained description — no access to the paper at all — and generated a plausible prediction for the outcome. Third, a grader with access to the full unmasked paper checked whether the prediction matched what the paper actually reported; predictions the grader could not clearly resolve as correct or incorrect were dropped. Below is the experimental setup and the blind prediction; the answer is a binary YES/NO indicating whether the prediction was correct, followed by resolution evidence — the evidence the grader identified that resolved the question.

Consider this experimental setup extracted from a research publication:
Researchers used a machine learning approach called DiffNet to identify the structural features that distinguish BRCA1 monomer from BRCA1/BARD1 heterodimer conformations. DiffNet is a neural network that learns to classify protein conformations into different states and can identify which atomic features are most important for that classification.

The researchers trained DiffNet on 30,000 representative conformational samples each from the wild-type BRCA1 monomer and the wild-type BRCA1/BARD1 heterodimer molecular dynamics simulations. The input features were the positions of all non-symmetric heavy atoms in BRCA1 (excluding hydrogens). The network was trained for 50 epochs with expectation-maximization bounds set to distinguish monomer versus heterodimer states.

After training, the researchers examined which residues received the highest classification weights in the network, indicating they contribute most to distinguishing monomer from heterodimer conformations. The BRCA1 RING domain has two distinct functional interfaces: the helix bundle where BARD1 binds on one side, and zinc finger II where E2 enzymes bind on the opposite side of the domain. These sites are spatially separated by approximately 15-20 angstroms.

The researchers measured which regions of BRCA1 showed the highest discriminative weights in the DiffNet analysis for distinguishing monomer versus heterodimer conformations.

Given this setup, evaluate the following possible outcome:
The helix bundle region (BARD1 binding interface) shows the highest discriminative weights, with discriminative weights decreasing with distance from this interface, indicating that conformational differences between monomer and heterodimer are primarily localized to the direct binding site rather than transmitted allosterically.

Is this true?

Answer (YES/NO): NO